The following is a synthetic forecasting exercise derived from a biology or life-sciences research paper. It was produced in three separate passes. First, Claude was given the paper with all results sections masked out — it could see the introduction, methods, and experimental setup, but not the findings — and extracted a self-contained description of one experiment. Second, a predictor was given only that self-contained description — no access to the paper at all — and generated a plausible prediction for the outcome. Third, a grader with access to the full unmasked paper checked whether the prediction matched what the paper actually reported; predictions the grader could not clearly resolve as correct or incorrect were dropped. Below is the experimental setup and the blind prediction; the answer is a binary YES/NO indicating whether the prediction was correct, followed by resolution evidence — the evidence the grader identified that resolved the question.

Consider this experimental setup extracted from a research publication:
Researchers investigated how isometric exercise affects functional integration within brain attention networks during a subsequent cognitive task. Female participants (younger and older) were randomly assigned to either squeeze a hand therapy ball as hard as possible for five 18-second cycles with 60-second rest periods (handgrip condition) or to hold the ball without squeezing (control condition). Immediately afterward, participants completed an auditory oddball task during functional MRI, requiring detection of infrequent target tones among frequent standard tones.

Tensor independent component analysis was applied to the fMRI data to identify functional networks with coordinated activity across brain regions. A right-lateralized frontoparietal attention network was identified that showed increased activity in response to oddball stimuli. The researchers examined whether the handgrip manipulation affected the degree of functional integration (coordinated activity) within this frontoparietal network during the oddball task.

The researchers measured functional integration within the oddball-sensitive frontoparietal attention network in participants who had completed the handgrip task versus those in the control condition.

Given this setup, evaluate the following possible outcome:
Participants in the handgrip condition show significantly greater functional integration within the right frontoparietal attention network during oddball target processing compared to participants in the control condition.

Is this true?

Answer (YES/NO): YES